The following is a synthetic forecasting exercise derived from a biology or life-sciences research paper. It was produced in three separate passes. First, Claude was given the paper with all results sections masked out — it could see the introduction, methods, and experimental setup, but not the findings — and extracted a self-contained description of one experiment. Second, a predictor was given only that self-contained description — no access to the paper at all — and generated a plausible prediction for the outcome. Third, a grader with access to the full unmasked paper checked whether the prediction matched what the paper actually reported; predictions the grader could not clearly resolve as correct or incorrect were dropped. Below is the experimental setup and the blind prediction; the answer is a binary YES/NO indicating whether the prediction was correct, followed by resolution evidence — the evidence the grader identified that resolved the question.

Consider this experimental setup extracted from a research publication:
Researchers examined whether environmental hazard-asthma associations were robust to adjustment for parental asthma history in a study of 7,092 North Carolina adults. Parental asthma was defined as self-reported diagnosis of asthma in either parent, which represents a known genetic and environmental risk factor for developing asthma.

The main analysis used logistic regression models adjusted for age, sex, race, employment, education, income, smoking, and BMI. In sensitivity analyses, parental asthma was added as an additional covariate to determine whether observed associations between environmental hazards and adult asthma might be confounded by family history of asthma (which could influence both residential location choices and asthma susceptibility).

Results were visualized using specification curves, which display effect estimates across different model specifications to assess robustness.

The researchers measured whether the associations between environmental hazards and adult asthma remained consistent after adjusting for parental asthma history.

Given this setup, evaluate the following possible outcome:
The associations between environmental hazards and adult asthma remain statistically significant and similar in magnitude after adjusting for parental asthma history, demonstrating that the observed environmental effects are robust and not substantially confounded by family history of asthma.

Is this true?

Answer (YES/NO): YES